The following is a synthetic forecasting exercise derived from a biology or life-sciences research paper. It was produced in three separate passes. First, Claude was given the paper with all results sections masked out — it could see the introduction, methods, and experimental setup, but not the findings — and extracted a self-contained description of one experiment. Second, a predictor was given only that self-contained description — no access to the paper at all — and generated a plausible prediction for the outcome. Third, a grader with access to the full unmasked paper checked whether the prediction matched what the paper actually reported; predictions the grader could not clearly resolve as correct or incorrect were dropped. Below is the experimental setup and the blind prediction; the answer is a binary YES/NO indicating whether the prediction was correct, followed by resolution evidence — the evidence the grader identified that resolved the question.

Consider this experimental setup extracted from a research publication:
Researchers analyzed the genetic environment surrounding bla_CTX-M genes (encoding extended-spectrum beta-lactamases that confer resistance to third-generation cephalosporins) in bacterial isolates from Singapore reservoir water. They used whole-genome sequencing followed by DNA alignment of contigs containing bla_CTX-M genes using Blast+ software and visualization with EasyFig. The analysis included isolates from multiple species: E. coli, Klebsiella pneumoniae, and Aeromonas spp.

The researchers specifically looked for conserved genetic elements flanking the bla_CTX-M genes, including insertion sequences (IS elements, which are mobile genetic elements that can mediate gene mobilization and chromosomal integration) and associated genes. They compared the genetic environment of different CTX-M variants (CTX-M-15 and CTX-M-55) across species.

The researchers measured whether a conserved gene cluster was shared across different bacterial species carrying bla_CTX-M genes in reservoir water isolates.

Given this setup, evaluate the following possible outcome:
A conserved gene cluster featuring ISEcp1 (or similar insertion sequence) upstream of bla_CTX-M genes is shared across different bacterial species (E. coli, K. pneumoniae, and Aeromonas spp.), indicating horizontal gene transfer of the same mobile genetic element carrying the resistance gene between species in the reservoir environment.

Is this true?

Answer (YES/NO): YES